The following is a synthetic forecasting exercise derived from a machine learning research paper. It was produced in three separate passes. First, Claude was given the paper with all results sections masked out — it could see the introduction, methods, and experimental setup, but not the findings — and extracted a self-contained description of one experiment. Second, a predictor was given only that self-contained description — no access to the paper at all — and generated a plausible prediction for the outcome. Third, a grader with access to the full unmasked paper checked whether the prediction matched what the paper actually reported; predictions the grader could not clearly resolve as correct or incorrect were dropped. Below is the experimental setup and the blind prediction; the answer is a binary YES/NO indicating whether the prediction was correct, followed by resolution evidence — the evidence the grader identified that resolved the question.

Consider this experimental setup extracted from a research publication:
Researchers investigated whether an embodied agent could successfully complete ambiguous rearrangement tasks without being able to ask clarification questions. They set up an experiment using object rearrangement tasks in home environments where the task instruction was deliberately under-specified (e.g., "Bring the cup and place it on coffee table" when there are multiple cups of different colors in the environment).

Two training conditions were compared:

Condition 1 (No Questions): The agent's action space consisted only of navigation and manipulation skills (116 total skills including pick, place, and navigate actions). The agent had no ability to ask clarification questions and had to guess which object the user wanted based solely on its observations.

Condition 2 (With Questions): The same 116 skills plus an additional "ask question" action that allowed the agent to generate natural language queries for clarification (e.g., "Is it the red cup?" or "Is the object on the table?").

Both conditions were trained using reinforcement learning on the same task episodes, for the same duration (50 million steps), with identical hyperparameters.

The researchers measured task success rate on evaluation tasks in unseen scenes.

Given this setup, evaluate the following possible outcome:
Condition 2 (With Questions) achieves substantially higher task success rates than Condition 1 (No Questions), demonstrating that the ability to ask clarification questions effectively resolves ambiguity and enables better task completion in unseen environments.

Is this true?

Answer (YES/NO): YES